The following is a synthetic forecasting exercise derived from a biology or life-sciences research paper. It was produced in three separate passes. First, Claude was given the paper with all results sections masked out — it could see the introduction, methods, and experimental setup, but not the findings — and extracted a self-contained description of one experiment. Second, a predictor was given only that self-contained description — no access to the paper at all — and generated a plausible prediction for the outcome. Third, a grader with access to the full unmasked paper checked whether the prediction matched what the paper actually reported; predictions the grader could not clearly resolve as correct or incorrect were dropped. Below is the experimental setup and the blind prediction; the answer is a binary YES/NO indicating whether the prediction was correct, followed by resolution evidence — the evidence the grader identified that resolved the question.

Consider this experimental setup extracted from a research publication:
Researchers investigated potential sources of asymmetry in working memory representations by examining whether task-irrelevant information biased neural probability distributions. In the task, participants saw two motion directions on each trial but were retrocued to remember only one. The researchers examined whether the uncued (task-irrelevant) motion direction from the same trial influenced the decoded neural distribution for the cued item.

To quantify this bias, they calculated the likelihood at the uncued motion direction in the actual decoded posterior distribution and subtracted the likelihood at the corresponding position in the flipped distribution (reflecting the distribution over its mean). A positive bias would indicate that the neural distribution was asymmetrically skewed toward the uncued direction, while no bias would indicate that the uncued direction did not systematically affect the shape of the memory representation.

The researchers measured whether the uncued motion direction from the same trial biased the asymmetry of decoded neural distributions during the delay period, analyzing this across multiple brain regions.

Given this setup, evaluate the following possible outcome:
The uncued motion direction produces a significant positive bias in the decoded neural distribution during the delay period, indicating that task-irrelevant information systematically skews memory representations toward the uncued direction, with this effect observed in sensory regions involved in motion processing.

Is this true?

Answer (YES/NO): NO